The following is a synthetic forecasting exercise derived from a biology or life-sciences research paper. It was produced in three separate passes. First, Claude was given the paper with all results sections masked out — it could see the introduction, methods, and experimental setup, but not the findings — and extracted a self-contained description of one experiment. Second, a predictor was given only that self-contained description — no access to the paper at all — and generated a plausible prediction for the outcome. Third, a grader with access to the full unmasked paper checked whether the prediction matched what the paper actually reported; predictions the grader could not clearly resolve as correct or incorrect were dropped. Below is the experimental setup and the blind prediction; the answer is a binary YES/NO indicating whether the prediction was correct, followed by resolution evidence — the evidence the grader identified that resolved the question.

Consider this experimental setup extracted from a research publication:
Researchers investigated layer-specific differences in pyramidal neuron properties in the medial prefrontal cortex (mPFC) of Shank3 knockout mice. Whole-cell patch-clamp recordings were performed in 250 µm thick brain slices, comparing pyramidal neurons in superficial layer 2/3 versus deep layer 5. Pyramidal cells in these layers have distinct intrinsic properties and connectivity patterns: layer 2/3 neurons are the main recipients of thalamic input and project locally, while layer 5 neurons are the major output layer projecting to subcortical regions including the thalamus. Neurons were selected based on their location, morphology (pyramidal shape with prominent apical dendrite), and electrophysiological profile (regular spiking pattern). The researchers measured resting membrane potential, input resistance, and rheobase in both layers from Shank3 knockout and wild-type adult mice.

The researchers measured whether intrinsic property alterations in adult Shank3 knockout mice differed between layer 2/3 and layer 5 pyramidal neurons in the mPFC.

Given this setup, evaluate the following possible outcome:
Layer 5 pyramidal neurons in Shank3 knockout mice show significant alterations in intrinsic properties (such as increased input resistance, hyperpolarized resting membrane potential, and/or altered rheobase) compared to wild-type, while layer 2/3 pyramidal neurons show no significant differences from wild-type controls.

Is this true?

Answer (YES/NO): NO